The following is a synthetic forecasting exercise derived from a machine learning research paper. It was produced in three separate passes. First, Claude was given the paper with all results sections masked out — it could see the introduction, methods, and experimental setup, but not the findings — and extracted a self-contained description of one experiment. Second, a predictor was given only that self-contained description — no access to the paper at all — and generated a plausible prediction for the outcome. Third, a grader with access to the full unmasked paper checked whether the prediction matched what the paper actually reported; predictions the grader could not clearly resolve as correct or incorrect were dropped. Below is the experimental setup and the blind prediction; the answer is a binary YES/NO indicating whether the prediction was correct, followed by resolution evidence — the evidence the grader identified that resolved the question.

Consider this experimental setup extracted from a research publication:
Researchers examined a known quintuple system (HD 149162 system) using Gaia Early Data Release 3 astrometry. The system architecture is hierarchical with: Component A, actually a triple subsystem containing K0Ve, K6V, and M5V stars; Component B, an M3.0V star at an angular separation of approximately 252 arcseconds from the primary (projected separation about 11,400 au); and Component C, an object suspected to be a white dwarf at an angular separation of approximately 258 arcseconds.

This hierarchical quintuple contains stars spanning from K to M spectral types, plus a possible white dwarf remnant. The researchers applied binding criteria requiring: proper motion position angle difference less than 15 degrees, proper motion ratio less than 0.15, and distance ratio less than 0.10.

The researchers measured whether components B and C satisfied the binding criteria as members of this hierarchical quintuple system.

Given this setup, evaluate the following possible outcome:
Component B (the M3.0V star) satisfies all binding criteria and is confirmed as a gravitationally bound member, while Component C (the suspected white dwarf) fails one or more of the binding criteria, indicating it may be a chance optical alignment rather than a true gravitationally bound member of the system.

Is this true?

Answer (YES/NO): NO